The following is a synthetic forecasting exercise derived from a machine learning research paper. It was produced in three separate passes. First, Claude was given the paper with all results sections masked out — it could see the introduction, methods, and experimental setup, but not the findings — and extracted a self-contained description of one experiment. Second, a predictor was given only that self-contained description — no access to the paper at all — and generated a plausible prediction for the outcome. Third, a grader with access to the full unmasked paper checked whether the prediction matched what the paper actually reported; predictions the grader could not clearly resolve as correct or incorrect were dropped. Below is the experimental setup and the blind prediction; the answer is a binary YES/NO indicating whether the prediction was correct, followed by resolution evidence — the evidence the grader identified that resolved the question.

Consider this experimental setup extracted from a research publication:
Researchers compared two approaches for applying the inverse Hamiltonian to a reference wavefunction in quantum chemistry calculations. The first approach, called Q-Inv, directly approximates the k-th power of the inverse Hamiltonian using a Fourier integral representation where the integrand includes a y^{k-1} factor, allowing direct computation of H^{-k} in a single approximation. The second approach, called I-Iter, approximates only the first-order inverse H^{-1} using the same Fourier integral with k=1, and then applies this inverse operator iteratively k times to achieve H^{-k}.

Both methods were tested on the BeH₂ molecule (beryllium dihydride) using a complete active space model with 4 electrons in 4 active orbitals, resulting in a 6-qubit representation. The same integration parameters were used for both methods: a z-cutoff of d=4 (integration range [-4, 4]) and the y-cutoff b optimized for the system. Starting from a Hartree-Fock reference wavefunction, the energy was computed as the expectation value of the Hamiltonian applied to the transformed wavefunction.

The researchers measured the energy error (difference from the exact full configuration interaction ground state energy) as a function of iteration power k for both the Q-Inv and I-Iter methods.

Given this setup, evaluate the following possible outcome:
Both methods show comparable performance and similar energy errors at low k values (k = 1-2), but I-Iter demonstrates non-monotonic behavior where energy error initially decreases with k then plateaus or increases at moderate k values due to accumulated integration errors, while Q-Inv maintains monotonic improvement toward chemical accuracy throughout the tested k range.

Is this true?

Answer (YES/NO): NO